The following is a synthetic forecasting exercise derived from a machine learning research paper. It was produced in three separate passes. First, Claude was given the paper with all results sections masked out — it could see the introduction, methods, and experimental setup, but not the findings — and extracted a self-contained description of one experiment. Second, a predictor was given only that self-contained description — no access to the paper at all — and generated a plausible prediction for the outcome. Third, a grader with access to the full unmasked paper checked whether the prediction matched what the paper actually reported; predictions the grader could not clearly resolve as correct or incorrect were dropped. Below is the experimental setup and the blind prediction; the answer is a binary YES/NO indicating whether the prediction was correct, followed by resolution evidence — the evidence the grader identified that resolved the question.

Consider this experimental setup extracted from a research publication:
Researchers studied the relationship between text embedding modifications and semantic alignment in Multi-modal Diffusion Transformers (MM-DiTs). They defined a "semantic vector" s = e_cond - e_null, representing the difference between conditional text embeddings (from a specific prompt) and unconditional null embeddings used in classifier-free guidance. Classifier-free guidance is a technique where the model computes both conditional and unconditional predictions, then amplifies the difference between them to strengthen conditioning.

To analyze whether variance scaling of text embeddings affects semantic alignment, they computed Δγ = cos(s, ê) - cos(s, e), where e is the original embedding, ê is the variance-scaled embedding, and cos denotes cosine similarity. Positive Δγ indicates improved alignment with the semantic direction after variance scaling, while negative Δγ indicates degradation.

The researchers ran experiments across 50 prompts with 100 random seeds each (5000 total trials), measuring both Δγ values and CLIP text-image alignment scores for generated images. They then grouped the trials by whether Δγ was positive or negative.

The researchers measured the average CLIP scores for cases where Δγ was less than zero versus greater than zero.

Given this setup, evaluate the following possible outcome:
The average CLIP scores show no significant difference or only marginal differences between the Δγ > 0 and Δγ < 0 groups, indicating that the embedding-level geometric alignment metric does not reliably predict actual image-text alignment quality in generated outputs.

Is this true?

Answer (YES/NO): NO